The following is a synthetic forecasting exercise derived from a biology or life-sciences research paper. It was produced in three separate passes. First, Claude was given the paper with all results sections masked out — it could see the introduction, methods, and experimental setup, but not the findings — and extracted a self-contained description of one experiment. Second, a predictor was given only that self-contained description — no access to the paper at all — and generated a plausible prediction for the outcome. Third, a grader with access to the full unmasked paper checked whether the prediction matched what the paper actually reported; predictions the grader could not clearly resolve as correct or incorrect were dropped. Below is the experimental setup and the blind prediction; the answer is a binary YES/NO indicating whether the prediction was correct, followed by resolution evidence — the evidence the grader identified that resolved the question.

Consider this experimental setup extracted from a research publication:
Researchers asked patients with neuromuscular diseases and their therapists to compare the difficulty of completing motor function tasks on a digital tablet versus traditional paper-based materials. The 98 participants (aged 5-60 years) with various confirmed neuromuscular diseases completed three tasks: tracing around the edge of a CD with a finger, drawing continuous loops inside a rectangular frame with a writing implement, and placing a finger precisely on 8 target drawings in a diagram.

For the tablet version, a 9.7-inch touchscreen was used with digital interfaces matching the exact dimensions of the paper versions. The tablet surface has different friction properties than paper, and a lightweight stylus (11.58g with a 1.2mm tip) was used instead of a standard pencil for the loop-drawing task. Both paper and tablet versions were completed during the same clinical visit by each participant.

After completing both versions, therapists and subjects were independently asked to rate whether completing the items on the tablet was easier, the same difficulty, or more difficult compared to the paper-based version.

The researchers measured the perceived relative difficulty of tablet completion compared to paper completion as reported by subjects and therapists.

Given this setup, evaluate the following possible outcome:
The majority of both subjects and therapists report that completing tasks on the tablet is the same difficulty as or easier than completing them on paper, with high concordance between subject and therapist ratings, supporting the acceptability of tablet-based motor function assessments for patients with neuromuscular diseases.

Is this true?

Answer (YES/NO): NO